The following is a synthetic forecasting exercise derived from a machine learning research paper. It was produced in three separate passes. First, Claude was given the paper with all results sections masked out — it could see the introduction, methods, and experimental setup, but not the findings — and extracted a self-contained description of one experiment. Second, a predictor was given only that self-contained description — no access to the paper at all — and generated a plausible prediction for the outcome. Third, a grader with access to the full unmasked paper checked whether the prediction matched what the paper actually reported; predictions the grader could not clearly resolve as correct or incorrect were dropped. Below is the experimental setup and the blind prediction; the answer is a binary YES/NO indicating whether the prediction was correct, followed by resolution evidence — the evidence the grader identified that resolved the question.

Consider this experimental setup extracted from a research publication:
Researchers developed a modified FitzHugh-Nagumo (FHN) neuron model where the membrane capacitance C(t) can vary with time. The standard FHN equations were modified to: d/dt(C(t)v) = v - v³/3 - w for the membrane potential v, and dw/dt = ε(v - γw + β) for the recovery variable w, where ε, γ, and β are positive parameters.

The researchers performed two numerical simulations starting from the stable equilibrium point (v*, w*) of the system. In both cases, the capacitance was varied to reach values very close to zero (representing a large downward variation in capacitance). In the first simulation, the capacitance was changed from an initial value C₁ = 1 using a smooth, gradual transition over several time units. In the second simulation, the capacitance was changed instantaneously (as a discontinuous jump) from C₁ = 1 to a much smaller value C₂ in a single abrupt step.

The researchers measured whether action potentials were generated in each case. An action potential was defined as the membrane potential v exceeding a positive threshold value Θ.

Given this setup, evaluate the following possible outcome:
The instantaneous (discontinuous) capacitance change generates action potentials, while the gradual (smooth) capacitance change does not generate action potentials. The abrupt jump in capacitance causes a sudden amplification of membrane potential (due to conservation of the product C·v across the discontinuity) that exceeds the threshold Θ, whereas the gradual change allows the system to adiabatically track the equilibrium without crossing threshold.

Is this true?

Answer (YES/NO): YES